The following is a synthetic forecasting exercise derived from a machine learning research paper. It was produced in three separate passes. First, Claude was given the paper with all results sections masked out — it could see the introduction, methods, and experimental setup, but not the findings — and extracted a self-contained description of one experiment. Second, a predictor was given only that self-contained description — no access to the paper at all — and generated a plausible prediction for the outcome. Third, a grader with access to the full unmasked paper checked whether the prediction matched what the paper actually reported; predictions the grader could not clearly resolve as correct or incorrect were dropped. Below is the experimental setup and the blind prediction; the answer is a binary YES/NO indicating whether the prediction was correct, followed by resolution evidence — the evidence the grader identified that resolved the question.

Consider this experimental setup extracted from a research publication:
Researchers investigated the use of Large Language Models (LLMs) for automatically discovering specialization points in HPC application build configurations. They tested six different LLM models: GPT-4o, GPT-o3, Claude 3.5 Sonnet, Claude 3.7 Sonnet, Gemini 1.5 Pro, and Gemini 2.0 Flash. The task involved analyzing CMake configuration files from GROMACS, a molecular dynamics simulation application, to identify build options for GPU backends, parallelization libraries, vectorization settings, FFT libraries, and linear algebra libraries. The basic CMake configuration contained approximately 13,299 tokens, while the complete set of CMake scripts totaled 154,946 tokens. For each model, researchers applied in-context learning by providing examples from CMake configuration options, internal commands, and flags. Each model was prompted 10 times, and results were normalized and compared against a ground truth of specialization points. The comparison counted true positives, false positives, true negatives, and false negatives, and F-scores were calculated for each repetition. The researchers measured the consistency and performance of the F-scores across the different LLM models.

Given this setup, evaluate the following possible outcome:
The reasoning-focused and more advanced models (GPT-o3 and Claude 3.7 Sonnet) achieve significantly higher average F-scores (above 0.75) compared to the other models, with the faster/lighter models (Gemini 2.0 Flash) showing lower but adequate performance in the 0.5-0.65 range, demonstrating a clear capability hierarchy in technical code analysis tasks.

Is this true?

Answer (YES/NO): NO